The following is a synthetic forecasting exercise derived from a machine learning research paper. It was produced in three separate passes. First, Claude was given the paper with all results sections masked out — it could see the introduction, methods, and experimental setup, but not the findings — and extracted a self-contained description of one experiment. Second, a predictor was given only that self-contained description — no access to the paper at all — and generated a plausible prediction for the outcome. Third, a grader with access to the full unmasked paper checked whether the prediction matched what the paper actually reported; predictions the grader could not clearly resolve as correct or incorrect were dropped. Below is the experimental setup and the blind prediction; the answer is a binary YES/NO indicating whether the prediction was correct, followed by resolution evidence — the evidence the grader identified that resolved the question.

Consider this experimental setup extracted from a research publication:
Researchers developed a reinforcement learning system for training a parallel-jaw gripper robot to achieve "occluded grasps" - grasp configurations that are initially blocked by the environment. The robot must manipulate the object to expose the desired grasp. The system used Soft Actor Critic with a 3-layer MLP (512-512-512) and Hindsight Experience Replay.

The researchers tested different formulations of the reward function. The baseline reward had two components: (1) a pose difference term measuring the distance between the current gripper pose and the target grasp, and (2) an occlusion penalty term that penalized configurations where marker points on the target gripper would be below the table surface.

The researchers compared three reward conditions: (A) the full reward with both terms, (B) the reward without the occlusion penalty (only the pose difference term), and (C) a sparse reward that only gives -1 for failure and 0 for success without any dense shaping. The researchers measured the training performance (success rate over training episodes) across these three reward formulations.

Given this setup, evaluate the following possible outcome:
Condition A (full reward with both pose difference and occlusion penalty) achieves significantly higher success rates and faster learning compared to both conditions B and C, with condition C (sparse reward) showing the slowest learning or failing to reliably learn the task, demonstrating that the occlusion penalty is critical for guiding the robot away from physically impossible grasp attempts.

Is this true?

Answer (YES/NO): YES